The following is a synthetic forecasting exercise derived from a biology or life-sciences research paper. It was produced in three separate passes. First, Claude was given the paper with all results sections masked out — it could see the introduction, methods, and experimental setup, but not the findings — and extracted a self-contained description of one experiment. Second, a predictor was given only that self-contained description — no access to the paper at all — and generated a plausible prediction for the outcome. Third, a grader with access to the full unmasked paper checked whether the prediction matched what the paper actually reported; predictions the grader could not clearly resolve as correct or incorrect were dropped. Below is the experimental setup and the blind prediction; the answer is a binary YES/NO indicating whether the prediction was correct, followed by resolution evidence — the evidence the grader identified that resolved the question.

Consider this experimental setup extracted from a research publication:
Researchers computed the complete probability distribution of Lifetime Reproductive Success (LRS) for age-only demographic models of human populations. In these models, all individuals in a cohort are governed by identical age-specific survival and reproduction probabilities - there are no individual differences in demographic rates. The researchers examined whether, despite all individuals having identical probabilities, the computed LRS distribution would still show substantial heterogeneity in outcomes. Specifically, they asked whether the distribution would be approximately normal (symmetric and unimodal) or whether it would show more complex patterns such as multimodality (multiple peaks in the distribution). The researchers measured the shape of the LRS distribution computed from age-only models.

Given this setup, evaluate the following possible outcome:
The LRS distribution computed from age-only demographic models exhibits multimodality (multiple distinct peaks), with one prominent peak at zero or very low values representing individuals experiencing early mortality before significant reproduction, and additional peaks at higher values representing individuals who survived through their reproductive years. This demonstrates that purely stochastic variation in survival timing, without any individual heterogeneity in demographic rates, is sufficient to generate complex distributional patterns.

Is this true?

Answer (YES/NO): YES